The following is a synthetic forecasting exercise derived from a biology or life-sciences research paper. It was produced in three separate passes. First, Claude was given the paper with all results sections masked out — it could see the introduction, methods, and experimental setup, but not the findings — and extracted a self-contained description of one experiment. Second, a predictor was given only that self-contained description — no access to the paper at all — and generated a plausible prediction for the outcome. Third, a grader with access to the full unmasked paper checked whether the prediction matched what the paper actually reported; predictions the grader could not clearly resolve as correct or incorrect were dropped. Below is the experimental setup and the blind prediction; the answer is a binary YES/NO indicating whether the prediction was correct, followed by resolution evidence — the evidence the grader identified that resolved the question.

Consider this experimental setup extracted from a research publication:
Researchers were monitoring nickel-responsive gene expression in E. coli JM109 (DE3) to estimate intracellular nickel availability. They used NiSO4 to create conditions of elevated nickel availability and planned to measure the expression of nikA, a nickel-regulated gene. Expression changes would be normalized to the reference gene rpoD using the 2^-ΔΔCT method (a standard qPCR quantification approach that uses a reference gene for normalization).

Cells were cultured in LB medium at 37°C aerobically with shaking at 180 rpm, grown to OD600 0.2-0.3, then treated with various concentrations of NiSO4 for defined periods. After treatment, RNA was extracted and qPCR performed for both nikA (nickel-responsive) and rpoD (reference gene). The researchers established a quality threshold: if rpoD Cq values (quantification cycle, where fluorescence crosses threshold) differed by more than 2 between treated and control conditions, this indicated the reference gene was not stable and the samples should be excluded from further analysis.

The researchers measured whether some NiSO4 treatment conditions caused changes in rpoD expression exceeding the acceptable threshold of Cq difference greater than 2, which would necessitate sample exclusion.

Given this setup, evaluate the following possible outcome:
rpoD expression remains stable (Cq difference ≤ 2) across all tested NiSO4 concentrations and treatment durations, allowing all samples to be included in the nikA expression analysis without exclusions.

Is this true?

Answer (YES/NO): NO